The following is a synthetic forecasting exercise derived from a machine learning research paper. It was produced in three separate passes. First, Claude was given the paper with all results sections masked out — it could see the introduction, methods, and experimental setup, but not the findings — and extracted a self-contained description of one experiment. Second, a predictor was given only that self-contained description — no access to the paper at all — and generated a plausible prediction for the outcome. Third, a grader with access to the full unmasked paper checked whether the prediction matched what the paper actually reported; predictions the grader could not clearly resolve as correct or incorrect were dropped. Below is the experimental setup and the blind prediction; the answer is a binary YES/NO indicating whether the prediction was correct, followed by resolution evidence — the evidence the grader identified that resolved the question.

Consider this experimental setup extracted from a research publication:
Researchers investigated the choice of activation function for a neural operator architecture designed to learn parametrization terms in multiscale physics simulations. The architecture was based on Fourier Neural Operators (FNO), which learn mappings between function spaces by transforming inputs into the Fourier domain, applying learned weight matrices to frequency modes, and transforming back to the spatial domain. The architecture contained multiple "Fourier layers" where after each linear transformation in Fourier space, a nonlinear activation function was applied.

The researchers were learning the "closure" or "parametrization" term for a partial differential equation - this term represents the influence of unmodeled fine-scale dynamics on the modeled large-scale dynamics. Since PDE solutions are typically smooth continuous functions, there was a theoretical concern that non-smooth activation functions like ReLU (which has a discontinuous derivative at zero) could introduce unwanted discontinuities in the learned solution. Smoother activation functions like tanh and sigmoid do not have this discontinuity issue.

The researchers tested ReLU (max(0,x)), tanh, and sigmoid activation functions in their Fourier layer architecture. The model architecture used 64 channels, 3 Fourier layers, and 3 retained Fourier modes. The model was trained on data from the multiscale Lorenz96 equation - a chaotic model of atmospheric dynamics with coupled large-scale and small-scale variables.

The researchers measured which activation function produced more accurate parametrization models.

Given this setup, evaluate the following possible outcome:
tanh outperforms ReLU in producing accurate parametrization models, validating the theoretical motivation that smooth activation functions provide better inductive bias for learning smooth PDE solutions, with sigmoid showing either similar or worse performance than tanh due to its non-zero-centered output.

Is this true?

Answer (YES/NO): NO